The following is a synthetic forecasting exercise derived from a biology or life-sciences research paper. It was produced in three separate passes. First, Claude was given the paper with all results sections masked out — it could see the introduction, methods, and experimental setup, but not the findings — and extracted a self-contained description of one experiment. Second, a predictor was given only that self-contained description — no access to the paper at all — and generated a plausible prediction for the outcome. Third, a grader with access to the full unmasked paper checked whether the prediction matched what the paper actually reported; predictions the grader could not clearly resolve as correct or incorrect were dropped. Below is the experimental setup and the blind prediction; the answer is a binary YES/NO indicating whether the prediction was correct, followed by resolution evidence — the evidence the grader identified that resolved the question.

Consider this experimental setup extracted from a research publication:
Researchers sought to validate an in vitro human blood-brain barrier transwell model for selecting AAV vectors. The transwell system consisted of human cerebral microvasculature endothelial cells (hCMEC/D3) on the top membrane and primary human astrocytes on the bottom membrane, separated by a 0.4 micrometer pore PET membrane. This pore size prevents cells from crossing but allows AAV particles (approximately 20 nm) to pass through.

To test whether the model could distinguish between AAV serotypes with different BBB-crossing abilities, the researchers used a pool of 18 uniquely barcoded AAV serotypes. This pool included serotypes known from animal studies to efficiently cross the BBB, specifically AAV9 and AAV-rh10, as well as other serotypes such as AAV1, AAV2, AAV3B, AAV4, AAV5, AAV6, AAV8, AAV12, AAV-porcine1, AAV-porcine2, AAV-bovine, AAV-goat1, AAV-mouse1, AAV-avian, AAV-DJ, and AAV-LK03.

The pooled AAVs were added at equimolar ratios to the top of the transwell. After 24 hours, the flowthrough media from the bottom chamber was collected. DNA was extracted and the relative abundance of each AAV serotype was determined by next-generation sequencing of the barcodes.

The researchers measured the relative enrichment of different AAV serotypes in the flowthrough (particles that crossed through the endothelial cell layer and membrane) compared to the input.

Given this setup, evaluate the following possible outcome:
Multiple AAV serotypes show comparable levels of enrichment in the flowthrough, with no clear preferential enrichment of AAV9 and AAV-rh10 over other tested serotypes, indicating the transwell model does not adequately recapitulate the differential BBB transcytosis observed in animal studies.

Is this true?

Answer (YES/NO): NO